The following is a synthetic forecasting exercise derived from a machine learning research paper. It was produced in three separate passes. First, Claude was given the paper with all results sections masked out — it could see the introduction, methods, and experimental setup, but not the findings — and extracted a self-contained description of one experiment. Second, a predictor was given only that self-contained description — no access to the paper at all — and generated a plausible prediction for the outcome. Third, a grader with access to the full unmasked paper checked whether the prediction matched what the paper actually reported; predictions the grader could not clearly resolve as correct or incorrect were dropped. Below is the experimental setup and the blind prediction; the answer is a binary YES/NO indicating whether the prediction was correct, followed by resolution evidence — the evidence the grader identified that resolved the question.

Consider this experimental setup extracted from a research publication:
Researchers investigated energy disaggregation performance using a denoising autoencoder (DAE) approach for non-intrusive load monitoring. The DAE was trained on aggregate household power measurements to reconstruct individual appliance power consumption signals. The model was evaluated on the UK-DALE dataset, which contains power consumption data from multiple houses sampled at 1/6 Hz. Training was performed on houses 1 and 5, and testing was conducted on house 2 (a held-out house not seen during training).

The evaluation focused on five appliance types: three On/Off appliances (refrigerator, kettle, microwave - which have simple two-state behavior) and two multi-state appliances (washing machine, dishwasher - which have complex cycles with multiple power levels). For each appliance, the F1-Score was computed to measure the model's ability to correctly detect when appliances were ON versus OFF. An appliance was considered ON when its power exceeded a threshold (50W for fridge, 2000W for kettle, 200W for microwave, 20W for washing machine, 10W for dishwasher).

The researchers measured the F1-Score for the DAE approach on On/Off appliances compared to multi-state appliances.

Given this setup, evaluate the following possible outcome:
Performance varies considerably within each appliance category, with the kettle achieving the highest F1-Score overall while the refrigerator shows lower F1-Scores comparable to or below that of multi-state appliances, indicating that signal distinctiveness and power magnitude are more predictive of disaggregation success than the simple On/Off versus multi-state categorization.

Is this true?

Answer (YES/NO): NO